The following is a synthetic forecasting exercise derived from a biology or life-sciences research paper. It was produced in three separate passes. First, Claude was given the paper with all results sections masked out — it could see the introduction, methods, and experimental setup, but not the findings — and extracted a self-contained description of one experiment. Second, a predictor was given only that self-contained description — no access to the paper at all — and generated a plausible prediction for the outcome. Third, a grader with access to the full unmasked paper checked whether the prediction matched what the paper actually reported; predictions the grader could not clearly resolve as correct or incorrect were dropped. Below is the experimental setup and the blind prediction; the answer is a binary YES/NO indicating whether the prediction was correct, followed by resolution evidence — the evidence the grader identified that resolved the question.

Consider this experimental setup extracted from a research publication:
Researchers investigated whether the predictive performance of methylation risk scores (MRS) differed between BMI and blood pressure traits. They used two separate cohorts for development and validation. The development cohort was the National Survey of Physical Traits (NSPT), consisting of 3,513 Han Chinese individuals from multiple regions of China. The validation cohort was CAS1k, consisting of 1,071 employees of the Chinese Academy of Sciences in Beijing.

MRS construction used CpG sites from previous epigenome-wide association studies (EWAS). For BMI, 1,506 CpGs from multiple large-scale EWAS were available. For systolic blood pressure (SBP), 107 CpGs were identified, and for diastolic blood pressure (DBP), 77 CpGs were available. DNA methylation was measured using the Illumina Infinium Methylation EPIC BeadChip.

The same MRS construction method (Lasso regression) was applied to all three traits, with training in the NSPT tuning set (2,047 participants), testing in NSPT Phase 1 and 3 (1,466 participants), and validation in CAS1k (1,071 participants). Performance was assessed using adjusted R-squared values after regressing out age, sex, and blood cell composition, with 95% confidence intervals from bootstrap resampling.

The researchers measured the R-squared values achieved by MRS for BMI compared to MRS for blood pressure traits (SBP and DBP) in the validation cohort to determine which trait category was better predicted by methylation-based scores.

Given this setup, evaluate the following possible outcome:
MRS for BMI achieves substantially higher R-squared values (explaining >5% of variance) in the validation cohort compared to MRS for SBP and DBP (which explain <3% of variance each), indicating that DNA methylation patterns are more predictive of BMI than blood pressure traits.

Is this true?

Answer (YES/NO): NO